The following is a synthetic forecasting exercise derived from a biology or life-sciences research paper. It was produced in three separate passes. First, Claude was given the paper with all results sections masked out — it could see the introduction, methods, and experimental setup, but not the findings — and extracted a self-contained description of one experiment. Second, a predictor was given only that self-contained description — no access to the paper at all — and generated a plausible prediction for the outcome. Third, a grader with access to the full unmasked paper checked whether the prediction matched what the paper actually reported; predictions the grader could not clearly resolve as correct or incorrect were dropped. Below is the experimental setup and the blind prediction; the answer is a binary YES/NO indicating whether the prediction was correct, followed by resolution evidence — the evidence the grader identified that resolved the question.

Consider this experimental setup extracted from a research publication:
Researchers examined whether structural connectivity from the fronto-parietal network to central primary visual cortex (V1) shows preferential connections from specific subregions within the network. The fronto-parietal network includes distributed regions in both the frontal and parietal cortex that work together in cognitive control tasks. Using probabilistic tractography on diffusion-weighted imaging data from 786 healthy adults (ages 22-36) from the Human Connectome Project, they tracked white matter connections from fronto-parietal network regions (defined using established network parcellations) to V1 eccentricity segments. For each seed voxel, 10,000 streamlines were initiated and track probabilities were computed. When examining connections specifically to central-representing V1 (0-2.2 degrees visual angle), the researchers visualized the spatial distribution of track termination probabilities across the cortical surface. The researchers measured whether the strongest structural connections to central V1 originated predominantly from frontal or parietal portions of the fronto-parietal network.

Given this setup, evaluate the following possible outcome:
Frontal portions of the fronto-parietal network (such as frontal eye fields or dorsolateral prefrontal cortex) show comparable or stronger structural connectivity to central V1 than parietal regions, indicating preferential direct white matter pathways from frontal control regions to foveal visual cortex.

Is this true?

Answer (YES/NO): YES